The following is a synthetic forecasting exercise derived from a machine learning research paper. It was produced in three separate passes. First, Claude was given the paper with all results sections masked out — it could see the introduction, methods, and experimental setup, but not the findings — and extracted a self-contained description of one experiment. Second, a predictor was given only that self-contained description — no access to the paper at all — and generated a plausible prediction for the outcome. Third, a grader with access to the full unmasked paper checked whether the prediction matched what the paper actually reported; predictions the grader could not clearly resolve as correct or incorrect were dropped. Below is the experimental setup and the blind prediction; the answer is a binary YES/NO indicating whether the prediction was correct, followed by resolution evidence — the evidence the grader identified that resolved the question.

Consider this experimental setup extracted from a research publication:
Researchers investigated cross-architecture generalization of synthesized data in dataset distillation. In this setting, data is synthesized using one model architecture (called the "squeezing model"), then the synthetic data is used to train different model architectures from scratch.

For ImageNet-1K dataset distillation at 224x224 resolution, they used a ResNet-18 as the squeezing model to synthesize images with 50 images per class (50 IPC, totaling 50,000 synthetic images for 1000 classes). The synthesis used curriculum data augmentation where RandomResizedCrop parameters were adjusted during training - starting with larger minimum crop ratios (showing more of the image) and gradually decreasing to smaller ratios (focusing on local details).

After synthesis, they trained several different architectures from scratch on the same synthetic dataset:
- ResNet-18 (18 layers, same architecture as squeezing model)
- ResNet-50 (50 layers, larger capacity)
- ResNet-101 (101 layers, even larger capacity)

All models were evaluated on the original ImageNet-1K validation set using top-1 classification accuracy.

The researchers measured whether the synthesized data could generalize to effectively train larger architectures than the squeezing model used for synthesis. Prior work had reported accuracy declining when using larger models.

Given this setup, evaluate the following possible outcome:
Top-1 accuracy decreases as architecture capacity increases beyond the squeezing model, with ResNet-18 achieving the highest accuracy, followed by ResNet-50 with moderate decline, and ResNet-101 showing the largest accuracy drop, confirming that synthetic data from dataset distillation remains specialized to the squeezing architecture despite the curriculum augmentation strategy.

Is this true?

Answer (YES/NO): NO